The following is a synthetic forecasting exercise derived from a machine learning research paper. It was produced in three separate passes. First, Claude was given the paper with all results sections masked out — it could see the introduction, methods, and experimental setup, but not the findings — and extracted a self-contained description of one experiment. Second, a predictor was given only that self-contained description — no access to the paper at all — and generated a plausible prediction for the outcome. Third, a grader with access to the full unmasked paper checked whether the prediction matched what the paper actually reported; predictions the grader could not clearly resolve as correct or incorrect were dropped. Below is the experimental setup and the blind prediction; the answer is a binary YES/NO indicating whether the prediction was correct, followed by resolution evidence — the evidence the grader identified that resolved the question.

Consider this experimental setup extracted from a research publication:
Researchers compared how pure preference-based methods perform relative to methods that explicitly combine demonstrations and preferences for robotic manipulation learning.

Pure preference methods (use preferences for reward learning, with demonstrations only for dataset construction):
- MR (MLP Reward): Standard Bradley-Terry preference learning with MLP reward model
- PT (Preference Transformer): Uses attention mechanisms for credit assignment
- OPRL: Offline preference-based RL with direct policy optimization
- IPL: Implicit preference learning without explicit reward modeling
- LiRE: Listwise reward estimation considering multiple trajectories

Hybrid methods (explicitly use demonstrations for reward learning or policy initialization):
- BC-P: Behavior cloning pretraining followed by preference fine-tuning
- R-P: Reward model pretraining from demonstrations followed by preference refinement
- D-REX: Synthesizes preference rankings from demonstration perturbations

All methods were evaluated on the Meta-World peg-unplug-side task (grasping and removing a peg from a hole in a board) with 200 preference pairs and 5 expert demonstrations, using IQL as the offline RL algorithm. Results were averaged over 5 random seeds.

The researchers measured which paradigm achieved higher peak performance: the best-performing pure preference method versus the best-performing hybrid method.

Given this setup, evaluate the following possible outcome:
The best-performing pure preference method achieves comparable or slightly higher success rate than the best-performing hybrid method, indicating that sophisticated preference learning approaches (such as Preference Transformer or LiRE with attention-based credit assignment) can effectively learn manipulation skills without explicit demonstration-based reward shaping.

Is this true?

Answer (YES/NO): YES